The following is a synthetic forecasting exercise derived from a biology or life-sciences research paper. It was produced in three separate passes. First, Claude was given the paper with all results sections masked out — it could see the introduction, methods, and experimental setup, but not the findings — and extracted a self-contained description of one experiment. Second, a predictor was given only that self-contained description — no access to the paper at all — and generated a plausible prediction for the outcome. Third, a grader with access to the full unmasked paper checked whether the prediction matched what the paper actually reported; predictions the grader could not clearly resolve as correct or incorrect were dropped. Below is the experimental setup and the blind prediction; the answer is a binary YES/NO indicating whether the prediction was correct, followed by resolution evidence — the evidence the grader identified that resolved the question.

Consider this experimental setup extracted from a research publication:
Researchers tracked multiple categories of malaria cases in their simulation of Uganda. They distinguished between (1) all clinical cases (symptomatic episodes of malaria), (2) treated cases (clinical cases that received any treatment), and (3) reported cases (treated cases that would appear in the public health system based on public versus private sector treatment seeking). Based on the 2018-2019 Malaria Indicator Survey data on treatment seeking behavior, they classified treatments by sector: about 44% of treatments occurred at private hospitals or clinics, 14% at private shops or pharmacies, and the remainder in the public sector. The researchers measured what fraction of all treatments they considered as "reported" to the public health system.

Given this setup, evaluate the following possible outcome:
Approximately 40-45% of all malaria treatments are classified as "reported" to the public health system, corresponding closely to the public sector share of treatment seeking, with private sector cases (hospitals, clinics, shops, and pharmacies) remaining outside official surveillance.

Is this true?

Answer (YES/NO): YES